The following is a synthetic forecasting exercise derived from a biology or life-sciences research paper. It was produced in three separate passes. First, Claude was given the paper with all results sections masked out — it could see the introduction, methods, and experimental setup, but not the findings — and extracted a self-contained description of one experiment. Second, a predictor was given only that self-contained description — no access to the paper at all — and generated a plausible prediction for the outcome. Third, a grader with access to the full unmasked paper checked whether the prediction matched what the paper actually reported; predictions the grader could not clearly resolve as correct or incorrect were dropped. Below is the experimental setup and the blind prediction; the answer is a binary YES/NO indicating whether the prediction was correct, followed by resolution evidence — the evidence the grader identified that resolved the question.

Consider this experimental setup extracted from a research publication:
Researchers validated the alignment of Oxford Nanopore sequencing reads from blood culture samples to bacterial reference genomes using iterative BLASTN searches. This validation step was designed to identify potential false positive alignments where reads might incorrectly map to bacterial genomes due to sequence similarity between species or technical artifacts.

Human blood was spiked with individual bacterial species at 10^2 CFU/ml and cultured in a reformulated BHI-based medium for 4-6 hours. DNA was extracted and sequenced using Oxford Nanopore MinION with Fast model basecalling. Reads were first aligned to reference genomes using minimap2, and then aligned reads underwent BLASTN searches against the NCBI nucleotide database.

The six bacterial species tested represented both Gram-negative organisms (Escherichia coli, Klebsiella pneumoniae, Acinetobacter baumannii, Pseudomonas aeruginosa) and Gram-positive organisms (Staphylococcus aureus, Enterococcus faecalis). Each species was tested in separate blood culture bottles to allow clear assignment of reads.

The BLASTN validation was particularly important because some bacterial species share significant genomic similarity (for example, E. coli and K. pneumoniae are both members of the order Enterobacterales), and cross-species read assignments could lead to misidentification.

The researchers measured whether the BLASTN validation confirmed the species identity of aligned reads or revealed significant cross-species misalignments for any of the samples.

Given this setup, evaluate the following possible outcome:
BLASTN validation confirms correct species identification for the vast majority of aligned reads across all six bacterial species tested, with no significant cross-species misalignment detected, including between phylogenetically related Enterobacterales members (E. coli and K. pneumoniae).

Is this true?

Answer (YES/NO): NO